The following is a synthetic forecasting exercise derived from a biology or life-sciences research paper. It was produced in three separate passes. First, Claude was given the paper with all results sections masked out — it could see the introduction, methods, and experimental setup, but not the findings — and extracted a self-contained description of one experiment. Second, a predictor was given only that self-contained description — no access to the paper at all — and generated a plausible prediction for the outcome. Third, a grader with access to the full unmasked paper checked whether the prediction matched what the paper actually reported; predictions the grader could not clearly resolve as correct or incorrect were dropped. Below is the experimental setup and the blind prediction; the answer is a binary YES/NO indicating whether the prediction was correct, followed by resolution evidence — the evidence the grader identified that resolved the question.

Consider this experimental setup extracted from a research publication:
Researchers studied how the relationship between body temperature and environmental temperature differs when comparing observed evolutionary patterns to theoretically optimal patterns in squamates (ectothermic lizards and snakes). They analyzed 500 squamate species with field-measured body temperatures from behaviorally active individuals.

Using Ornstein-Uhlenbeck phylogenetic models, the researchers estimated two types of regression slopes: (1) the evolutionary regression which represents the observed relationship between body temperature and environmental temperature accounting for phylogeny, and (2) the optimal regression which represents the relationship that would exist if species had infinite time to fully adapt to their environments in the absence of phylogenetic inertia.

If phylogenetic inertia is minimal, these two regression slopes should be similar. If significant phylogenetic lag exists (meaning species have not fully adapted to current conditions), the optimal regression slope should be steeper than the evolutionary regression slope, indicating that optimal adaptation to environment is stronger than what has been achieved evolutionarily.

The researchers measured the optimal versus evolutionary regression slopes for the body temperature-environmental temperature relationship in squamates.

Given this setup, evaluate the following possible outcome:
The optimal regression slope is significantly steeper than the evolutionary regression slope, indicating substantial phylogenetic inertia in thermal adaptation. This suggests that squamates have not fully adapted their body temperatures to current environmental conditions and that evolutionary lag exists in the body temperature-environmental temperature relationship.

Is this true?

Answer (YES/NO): YES